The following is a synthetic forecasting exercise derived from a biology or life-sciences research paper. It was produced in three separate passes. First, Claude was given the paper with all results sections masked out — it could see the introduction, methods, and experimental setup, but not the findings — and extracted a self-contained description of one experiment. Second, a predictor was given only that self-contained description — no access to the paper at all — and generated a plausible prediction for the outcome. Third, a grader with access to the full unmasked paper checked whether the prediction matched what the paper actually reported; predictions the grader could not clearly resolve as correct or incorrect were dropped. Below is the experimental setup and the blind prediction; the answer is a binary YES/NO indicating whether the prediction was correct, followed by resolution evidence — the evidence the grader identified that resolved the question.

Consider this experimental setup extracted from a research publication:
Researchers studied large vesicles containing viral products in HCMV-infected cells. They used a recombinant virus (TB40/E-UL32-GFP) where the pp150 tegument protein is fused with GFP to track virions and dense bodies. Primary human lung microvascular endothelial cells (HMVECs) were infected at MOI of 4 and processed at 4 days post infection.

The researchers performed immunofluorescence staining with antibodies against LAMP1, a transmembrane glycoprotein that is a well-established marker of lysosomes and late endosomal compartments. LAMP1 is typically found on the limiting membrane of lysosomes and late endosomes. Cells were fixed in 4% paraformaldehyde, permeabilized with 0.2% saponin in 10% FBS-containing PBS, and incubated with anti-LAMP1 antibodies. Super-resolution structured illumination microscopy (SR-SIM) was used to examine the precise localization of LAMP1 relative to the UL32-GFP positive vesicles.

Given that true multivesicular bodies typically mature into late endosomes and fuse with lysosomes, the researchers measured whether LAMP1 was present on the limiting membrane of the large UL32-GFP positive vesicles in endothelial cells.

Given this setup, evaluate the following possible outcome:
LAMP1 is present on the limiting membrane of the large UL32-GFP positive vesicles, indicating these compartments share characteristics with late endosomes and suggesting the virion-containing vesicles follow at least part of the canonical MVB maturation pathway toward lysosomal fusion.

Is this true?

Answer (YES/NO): NO